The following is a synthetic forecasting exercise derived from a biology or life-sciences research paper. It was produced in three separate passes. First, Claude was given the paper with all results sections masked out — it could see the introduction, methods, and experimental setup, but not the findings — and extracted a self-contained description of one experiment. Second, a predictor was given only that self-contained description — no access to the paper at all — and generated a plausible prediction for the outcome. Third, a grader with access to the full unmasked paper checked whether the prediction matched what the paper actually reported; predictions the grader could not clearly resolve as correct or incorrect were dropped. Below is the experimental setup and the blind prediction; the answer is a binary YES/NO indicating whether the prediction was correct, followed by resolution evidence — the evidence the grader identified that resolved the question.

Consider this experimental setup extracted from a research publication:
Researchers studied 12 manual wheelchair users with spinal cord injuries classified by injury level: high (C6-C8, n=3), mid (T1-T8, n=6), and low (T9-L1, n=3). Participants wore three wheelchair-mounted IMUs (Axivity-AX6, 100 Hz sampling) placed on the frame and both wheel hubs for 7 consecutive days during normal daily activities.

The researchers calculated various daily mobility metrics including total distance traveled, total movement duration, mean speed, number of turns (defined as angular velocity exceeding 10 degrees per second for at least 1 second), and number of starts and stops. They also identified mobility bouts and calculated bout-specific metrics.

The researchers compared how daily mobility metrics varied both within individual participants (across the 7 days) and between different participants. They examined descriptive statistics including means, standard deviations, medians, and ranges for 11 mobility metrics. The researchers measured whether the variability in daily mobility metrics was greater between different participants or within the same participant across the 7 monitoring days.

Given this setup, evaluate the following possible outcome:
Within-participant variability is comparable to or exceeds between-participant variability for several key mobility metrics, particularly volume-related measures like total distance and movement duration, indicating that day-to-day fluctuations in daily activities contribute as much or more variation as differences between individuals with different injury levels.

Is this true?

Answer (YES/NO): YES